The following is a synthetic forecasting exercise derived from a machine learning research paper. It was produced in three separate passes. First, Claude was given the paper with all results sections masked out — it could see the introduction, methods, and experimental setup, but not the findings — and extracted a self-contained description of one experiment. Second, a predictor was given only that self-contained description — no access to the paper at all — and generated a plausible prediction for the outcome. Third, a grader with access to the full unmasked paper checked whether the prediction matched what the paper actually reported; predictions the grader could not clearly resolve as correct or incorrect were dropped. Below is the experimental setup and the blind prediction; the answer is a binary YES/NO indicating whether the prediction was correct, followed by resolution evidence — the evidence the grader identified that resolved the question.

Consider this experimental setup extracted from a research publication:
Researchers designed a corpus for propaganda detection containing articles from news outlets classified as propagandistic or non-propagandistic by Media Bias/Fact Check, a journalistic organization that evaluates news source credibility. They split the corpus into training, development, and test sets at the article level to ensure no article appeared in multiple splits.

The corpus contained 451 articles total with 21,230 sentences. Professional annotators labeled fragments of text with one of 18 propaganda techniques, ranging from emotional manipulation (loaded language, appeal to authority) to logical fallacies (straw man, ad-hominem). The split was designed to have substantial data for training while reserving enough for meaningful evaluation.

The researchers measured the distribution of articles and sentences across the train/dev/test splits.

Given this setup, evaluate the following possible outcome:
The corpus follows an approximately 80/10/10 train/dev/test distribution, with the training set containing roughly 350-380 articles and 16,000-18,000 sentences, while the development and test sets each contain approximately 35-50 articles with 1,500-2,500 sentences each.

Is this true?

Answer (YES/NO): NO